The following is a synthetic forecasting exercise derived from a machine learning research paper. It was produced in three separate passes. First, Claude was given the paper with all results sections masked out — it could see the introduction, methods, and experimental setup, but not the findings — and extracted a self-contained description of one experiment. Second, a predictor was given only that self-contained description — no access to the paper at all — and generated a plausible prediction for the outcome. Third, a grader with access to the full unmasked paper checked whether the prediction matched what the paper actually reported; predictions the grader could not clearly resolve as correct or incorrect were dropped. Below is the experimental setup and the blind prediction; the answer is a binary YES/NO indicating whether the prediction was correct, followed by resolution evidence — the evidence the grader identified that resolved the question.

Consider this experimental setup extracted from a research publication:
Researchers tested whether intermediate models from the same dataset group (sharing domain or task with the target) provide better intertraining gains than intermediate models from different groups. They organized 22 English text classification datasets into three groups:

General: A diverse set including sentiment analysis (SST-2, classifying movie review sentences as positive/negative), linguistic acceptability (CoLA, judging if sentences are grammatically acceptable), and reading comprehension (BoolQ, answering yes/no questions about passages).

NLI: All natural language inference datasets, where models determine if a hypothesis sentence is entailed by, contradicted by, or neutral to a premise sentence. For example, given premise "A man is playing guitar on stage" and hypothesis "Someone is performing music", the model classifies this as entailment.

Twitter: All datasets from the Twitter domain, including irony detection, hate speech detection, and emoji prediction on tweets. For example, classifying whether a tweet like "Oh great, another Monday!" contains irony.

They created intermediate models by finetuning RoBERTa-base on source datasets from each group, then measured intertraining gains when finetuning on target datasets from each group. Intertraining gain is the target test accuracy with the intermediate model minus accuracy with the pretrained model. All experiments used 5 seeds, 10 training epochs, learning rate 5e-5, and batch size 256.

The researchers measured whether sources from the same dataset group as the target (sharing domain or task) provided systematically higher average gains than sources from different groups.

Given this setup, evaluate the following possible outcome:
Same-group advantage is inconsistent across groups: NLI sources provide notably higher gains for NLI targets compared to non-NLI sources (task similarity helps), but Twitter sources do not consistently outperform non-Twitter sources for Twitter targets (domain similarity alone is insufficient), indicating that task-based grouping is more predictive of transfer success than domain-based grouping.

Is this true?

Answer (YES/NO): NO